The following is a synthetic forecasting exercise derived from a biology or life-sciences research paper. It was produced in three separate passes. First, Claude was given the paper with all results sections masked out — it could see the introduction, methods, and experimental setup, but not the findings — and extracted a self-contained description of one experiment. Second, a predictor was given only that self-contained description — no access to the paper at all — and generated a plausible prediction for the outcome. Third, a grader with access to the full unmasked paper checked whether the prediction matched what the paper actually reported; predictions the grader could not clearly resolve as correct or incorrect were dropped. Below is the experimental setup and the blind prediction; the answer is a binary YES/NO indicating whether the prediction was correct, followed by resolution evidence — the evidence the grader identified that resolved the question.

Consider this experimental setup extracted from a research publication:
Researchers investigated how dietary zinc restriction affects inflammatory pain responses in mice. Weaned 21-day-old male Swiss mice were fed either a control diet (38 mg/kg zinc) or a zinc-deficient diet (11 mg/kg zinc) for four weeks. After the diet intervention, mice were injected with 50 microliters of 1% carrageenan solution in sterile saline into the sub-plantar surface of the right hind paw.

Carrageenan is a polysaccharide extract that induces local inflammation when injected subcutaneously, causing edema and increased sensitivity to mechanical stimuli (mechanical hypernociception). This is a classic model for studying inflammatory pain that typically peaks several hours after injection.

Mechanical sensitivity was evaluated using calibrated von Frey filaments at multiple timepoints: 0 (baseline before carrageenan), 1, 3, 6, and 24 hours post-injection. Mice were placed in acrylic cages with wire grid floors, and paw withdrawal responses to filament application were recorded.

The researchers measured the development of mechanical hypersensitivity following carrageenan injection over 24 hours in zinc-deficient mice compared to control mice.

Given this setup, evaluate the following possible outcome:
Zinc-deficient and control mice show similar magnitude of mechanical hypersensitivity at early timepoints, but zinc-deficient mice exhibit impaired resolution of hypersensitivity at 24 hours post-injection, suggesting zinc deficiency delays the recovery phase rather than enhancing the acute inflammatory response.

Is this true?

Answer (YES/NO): NO